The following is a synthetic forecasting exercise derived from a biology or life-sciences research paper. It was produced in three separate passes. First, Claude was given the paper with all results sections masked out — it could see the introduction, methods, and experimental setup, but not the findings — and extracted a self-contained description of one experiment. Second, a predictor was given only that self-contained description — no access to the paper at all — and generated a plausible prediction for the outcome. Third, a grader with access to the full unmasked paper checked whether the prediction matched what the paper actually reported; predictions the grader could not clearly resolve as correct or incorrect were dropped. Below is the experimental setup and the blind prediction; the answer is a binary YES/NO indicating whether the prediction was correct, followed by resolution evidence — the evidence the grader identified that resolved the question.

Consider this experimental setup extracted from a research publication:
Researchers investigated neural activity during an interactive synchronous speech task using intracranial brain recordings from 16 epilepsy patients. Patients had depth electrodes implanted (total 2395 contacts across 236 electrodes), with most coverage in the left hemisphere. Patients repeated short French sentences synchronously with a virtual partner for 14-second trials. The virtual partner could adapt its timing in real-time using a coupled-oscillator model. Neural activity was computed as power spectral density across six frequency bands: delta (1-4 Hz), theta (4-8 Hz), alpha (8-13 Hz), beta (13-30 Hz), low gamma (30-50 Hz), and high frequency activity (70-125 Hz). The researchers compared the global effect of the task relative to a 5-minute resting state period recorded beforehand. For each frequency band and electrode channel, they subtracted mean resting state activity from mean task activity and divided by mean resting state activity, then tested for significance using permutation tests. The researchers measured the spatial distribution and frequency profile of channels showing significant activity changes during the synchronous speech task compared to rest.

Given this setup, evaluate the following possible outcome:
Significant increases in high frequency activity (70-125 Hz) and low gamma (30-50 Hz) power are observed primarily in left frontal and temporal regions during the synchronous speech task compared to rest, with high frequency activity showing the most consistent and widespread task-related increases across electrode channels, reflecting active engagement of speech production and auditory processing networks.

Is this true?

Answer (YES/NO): NO